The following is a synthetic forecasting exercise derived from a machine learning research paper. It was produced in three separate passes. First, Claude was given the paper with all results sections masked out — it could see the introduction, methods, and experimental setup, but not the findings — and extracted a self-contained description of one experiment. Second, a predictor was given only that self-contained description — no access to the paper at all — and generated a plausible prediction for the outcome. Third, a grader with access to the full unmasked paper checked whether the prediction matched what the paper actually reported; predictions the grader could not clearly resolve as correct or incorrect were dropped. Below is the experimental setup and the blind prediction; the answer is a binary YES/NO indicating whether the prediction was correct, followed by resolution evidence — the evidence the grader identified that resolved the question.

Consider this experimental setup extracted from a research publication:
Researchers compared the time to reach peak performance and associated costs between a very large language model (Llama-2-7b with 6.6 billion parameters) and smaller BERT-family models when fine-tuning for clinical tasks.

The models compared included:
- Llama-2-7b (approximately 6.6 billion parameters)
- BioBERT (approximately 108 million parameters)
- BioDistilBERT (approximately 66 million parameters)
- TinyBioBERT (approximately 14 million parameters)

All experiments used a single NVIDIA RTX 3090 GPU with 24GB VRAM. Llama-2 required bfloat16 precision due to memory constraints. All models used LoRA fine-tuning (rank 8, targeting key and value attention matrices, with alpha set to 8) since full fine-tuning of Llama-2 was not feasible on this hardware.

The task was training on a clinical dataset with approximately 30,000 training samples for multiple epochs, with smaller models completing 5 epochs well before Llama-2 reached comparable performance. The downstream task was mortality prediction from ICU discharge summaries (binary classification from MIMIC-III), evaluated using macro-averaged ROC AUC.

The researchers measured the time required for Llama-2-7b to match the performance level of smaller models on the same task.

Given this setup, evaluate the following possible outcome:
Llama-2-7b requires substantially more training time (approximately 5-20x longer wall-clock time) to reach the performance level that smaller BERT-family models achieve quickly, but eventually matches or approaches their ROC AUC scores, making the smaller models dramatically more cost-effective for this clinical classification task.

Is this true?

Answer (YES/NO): YES